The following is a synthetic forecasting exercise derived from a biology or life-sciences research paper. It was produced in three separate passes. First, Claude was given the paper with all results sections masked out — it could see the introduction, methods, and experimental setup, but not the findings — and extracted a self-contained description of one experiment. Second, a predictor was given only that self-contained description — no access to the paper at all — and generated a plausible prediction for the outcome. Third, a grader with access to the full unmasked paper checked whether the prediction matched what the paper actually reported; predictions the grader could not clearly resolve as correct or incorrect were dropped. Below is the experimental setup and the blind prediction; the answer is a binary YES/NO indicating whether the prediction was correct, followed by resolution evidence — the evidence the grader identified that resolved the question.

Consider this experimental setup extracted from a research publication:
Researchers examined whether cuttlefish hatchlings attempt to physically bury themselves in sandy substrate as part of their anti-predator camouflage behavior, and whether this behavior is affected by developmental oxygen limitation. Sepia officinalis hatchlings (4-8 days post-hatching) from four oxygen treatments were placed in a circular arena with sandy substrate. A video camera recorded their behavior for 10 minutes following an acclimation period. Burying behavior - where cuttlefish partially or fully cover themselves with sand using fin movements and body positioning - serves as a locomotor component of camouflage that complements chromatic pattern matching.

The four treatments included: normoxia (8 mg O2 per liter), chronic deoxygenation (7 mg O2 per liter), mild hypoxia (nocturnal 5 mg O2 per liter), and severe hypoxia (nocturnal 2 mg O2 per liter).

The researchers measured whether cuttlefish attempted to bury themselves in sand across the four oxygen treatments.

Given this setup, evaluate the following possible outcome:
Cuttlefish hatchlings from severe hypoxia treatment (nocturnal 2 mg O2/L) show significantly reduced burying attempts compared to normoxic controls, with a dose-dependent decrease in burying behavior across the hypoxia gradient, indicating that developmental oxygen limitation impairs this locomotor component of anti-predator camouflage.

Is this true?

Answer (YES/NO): NO